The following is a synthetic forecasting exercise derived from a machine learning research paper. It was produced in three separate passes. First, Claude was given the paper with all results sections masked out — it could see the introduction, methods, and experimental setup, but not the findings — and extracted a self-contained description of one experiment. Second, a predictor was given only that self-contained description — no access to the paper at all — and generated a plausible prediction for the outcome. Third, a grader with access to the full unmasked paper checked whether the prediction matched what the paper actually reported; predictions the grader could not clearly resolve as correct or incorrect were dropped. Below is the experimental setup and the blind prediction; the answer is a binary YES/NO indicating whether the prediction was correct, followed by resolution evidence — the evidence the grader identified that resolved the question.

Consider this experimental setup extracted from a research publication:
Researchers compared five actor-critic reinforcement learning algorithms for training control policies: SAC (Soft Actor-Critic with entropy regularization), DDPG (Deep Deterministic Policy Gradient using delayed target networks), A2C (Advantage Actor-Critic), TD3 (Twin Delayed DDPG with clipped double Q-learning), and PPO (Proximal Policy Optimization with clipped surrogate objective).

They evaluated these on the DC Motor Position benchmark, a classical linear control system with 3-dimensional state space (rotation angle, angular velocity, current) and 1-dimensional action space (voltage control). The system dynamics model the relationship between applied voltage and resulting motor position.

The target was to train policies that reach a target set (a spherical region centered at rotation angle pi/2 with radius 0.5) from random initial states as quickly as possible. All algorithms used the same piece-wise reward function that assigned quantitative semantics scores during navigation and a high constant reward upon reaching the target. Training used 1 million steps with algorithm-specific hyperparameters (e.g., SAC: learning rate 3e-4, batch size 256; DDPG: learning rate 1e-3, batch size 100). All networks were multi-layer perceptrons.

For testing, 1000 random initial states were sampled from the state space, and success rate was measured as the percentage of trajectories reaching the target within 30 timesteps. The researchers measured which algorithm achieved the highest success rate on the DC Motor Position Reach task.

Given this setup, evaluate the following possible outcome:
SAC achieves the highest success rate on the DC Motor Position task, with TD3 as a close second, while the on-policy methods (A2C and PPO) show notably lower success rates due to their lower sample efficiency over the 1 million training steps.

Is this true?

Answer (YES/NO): NO